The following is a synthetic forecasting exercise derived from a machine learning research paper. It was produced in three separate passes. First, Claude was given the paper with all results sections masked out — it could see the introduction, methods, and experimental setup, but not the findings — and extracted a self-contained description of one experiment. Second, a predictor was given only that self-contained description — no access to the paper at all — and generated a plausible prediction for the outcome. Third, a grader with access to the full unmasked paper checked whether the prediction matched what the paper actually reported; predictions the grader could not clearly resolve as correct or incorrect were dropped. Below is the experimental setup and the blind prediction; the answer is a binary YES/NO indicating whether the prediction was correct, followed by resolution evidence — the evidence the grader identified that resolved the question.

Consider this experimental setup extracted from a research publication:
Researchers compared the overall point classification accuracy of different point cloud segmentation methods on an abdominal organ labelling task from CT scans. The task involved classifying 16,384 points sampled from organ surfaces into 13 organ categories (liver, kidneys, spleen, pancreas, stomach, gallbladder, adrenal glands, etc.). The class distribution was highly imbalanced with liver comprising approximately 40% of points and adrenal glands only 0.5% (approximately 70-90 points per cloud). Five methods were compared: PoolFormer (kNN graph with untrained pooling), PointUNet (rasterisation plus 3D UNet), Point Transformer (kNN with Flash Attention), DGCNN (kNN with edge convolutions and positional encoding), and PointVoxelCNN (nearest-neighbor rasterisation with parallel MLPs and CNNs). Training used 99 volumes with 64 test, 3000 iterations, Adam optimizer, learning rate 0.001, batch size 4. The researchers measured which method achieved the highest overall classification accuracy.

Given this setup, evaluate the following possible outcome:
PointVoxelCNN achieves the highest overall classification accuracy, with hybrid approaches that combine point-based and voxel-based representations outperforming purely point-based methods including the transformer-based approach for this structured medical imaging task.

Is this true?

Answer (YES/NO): NO